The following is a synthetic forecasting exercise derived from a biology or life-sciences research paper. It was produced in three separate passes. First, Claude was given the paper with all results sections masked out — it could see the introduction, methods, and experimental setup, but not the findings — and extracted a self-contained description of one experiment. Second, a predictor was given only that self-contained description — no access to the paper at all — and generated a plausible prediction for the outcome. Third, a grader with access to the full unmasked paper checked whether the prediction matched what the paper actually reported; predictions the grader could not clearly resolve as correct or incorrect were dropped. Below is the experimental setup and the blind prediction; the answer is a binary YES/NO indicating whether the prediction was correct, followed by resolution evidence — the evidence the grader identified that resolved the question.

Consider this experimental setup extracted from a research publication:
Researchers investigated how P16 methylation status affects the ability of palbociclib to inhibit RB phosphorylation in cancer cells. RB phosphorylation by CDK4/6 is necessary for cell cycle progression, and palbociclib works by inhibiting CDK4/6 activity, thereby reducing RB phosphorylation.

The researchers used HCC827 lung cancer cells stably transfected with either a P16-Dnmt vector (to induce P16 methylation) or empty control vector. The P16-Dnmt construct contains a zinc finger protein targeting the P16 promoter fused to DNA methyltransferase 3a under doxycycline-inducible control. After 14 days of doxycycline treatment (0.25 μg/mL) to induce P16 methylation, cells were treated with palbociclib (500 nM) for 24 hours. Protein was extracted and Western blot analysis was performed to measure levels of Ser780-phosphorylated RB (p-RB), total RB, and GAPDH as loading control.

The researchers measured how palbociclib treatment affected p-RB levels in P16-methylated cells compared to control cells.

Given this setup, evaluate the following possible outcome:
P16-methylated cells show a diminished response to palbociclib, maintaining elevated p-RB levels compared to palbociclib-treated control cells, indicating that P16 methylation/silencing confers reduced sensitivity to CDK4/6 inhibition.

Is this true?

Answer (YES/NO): NO